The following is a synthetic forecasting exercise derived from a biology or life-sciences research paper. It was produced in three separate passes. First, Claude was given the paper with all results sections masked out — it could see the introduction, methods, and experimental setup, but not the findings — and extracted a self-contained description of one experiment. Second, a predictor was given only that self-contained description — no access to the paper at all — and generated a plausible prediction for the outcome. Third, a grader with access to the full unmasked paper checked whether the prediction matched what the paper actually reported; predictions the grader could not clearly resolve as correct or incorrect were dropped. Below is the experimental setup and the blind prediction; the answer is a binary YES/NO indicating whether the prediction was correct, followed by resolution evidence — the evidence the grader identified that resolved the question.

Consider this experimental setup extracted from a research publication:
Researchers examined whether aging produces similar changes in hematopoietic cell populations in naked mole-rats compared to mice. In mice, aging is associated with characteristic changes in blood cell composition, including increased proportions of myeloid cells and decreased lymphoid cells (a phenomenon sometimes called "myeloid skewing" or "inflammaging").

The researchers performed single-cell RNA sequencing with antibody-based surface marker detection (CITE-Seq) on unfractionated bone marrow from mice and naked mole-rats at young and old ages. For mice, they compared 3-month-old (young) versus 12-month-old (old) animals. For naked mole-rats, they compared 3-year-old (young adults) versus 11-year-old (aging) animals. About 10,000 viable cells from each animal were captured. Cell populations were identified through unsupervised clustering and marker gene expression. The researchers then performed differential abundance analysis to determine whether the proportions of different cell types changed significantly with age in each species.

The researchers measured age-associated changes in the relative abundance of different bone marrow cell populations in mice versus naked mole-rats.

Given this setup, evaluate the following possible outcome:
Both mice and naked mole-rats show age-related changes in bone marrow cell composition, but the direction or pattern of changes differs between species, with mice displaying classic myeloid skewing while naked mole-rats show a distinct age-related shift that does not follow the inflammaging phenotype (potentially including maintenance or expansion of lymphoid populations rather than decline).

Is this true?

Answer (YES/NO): NO